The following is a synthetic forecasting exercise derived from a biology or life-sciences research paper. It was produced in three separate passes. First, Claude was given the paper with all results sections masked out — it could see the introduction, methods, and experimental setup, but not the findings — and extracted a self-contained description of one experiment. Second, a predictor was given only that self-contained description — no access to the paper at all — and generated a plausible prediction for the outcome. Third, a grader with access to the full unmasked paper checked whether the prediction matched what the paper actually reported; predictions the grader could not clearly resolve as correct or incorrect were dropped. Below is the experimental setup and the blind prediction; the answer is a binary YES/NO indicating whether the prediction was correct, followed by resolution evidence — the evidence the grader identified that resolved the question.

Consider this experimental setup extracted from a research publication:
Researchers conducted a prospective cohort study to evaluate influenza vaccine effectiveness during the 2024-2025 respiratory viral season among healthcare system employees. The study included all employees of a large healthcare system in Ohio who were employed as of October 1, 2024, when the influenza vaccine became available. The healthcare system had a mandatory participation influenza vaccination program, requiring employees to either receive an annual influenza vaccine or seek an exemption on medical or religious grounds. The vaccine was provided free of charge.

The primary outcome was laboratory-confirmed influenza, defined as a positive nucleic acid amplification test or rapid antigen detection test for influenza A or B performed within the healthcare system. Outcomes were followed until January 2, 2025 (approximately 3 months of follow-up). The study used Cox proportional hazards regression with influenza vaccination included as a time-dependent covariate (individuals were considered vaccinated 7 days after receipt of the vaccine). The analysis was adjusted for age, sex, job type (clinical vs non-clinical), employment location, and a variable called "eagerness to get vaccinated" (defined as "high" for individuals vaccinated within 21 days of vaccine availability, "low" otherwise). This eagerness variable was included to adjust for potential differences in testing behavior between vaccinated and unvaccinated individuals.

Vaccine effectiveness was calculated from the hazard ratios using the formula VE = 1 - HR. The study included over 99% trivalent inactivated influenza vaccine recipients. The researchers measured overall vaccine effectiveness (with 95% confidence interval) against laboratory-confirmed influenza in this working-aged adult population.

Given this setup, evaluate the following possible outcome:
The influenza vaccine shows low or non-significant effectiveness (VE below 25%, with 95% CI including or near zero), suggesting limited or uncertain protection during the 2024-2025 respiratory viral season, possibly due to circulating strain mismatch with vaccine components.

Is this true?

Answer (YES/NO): YES